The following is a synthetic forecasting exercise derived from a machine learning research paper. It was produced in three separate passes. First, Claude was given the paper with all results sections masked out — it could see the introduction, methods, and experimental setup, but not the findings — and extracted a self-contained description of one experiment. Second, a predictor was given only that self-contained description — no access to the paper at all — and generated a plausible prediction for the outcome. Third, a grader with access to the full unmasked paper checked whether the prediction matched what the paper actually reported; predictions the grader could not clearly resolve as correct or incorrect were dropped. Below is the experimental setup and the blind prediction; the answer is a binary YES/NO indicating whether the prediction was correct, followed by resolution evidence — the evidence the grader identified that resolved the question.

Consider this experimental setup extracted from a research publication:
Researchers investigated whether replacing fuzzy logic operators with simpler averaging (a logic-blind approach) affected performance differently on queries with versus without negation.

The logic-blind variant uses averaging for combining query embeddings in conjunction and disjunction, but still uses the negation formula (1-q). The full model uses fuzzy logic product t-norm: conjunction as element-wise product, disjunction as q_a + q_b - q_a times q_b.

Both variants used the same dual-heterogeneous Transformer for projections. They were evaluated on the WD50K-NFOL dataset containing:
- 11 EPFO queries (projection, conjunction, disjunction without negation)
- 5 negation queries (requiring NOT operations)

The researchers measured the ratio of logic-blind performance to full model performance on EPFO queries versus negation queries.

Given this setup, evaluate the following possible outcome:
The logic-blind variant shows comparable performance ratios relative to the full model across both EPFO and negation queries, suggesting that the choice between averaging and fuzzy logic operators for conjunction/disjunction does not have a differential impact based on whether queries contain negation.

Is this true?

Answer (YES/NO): NO